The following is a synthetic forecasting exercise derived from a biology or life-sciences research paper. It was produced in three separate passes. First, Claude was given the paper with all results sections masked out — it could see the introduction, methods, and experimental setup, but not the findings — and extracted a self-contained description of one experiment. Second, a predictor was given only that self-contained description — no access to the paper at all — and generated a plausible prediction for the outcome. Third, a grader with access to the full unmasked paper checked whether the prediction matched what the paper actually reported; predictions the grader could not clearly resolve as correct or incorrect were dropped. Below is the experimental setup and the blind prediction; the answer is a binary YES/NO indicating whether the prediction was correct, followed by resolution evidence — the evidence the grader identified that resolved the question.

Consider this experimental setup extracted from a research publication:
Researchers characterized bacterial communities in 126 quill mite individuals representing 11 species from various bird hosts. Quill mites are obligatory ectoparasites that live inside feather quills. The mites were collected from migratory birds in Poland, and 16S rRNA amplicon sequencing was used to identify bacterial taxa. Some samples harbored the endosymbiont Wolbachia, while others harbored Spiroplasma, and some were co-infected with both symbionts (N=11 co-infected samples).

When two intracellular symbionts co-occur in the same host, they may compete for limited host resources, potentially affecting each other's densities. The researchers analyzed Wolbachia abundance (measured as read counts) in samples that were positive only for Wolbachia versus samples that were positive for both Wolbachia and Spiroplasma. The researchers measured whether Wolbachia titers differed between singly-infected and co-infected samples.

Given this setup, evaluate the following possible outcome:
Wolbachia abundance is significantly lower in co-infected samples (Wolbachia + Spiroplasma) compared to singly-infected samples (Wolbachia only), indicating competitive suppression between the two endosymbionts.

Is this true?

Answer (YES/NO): YES